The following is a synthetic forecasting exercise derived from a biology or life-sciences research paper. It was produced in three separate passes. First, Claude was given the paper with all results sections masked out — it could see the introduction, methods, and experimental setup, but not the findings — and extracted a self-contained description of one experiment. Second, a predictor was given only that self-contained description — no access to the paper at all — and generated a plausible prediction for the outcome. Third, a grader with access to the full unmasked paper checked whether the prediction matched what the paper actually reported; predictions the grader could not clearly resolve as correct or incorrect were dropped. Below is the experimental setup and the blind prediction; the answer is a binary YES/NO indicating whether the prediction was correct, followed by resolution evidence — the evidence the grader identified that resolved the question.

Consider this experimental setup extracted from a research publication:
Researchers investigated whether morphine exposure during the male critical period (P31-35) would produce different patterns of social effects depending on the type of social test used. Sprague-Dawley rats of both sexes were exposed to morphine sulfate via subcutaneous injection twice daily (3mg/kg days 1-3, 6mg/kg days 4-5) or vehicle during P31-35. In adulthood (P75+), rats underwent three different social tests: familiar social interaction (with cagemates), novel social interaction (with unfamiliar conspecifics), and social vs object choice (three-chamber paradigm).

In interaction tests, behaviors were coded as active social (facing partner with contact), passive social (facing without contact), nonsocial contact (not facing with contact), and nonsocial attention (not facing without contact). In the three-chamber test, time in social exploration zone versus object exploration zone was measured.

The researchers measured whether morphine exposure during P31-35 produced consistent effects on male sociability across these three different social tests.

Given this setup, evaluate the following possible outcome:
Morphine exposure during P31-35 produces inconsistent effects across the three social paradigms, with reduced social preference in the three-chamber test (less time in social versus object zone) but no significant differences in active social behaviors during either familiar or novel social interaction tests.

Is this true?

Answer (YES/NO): NO